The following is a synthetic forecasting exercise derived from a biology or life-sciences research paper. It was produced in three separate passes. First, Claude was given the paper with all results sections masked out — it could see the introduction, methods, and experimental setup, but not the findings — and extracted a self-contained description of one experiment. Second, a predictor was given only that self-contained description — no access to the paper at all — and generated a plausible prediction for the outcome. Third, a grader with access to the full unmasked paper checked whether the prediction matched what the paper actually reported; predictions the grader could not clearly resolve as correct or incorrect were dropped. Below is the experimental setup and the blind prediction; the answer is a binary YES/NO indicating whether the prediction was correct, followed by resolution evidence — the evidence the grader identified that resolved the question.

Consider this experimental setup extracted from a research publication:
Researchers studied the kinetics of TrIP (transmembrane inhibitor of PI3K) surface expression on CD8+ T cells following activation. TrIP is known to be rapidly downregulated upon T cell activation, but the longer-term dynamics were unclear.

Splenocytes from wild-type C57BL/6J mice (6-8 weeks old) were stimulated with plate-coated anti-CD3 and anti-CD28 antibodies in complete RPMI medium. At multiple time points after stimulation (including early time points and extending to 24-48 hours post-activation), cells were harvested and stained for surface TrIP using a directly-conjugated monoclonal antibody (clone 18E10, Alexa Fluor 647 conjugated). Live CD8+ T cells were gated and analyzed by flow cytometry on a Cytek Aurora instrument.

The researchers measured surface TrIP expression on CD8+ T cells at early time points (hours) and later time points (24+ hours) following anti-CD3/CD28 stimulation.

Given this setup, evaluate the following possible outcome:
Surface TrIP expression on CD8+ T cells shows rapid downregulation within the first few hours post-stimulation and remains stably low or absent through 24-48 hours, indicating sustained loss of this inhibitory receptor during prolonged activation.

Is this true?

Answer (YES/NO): NO